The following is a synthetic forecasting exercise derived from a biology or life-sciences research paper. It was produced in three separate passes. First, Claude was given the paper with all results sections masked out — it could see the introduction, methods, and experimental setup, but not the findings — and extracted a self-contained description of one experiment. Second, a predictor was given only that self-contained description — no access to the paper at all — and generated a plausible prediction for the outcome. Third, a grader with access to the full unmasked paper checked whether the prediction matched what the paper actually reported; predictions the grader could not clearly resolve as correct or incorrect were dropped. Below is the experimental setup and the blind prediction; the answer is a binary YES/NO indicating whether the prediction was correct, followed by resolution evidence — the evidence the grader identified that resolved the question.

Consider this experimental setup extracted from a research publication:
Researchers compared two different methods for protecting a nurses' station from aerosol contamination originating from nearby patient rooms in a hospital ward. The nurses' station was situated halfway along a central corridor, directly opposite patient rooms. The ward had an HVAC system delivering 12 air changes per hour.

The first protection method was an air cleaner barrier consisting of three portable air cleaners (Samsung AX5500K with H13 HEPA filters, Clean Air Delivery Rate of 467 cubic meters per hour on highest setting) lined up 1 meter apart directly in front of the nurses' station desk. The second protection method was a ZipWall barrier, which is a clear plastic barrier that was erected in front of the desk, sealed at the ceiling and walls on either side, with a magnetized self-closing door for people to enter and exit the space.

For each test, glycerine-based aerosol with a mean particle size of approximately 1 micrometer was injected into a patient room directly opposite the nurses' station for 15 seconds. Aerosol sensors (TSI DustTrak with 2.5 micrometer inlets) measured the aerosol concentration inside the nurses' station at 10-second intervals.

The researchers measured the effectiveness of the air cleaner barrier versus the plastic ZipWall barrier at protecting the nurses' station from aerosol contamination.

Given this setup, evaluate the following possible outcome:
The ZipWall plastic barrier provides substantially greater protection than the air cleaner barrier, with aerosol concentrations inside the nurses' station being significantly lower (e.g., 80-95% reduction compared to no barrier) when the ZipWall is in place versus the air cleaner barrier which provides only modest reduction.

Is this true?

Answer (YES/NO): NO